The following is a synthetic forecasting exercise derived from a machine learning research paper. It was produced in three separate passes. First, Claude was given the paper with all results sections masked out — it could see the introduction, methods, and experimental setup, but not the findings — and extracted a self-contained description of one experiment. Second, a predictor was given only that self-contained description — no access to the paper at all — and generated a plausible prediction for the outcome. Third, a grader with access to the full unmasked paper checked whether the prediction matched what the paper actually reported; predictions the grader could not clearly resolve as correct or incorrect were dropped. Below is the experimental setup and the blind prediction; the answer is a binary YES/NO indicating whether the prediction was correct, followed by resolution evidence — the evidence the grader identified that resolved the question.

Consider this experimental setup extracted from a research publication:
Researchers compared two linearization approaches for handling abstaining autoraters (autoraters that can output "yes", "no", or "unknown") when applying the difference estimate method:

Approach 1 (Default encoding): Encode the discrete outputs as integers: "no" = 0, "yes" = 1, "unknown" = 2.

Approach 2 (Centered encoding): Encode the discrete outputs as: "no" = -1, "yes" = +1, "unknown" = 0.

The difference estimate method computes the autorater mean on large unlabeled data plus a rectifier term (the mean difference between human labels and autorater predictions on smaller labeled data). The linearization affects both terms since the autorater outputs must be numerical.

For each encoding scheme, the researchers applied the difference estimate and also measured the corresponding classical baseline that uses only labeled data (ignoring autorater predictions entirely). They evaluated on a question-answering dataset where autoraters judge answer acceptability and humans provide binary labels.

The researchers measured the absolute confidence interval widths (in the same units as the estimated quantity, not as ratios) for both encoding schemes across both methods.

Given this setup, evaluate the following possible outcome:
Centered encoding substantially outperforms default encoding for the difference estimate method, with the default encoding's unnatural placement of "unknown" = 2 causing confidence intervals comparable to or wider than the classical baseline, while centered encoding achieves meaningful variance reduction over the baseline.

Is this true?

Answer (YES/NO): YES